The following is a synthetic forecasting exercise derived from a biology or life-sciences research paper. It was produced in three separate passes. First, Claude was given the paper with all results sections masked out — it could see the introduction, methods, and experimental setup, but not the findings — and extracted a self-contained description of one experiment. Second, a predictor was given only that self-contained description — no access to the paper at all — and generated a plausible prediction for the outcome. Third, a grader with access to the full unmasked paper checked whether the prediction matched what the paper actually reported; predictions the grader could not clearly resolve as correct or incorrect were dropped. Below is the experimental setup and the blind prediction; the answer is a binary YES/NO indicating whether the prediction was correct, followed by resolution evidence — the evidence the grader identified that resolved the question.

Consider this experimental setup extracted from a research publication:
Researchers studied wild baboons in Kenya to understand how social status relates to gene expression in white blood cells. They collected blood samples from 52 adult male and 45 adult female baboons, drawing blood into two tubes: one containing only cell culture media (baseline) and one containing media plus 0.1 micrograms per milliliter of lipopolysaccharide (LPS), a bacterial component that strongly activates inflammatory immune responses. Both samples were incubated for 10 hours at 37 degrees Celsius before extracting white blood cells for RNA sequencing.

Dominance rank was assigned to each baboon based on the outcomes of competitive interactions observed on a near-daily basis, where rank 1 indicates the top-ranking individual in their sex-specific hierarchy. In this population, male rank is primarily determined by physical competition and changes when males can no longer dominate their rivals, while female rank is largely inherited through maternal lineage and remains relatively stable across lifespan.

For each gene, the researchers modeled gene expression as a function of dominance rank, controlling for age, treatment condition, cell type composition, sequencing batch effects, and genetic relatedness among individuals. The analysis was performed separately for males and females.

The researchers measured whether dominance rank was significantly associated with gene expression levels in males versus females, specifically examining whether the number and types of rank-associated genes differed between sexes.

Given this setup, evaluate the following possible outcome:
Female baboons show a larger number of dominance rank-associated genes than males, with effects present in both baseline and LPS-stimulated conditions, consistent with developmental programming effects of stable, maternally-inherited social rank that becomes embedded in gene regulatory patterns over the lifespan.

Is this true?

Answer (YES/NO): NO